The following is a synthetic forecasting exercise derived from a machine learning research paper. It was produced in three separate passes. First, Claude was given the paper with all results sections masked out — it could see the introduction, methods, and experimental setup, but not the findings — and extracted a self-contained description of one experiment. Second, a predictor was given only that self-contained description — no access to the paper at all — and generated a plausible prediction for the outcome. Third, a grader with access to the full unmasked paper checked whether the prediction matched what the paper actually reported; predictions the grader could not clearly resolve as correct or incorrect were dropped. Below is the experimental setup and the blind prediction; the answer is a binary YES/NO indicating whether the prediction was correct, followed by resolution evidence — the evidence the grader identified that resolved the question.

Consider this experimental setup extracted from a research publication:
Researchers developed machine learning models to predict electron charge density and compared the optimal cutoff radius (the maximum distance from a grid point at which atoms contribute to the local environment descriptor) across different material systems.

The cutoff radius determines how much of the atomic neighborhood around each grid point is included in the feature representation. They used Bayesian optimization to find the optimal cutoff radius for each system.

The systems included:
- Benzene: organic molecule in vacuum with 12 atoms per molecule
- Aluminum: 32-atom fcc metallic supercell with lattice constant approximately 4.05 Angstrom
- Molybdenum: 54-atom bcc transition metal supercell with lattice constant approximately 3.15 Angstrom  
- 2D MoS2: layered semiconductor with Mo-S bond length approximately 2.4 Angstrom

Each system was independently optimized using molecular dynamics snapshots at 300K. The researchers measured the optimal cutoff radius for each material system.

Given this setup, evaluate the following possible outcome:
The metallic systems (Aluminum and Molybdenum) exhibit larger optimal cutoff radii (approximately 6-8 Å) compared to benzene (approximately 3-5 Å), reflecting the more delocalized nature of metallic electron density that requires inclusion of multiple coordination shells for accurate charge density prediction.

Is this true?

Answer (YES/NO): NO